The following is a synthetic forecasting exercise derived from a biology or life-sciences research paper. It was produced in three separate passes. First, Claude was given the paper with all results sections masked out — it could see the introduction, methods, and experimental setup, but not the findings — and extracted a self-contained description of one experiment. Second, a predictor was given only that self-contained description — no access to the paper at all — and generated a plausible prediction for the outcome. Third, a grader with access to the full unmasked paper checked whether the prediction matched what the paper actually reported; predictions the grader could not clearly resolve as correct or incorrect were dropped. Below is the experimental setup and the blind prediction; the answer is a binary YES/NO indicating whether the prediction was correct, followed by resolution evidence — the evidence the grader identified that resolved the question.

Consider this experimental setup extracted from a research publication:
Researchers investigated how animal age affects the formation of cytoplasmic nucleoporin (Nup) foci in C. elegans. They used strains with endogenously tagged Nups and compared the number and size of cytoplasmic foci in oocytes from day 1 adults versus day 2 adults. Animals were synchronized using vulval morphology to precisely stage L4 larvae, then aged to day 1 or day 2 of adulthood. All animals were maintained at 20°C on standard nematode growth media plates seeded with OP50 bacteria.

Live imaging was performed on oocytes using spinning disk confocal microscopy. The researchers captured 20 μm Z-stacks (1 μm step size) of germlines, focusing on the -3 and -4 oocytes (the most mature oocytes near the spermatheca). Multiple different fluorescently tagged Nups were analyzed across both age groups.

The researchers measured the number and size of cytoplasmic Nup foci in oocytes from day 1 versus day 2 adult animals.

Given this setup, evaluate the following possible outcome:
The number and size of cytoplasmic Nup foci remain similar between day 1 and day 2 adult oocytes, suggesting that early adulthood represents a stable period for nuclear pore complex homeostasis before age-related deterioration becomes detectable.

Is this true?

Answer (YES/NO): NO